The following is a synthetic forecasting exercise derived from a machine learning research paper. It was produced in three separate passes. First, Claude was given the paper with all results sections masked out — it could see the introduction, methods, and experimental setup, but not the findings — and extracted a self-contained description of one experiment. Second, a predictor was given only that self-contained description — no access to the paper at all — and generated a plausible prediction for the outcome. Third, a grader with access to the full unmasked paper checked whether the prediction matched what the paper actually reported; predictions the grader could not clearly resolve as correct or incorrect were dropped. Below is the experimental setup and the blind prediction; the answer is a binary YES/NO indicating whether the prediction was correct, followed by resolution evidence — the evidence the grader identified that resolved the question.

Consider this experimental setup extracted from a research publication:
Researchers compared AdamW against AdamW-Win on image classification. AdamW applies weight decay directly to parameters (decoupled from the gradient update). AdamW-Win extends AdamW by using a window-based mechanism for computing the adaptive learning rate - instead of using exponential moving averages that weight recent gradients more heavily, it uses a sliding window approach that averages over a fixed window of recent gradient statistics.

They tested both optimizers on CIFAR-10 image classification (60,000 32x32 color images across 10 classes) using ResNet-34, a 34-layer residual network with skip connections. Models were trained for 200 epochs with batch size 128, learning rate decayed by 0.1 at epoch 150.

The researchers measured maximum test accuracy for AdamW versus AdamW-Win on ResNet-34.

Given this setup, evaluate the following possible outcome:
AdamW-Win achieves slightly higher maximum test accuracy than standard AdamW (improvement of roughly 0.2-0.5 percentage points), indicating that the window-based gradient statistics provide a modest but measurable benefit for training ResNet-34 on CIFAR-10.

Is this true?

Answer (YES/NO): YES